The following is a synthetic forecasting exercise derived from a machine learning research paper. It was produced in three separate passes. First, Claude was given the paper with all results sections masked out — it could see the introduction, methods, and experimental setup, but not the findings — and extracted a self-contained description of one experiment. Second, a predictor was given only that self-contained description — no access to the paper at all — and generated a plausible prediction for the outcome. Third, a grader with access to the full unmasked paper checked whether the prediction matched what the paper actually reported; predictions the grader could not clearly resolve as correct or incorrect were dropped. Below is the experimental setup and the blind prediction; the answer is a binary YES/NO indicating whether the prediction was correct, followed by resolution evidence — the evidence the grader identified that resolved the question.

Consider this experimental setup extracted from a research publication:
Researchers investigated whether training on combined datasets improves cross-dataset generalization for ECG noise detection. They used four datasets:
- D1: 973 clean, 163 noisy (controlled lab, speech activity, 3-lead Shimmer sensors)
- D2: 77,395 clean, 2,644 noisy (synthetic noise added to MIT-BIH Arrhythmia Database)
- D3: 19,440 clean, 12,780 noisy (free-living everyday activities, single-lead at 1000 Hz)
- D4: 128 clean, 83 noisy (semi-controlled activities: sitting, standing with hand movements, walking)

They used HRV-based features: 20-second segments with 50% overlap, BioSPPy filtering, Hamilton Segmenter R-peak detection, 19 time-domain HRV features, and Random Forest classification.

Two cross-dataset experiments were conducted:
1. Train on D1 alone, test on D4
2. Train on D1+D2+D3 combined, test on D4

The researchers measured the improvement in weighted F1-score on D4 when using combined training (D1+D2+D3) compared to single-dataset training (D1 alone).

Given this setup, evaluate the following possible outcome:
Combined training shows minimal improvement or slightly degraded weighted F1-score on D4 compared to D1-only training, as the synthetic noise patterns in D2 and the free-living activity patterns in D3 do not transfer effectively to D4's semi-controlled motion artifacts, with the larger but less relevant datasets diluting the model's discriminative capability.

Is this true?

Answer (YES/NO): YES